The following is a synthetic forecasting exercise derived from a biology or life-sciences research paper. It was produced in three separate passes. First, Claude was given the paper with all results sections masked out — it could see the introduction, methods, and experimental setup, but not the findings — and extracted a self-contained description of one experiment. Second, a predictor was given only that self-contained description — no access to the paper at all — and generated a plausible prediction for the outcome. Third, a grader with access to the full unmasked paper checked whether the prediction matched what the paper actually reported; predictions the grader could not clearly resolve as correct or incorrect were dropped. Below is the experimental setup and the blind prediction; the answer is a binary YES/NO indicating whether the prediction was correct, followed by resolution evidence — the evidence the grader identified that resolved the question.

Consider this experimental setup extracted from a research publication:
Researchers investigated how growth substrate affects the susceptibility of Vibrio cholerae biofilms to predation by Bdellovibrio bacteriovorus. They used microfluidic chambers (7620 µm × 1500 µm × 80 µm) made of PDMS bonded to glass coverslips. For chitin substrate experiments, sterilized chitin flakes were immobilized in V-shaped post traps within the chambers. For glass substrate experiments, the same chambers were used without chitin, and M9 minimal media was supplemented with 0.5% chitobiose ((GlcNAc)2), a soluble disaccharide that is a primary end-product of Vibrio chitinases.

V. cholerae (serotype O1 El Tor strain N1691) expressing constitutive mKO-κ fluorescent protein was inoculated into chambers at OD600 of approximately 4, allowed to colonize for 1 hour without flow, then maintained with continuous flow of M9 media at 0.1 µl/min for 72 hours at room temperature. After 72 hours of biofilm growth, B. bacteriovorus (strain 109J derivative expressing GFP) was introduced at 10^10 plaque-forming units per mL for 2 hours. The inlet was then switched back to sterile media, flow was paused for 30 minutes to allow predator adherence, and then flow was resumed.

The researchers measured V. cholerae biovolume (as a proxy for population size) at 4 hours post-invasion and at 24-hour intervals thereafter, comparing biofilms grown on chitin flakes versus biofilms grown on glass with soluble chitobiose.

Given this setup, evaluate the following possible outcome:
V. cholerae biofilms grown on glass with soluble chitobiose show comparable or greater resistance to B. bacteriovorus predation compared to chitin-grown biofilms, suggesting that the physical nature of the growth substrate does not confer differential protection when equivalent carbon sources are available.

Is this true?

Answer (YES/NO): YES